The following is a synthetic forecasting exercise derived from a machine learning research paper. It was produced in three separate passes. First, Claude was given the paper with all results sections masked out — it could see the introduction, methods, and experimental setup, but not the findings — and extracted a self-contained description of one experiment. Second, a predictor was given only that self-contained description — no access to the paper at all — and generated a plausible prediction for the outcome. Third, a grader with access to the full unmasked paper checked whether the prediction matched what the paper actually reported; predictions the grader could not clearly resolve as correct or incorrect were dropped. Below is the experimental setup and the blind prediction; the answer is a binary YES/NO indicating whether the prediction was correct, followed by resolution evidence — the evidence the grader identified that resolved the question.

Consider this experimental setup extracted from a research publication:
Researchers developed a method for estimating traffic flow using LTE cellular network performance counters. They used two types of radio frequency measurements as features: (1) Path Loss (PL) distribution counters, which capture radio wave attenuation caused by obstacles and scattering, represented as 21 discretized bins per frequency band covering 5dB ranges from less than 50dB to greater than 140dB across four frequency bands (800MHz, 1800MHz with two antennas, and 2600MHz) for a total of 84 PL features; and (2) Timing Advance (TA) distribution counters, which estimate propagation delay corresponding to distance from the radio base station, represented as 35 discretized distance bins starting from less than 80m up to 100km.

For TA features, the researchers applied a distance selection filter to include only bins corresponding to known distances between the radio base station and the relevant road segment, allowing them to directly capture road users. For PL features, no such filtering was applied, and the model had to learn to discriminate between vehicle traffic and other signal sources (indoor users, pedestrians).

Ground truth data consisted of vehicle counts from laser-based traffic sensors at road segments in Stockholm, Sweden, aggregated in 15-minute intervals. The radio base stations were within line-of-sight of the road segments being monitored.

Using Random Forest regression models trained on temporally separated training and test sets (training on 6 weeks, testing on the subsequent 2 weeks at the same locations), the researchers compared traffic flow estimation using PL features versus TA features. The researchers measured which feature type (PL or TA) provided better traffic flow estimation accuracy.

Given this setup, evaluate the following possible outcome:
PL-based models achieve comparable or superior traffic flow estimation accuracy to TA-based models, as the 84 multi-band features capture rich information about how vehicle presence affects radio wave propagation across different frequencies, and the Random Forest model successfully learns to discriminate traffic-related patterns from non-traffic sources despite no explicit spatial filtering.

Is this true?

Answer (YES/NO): YES